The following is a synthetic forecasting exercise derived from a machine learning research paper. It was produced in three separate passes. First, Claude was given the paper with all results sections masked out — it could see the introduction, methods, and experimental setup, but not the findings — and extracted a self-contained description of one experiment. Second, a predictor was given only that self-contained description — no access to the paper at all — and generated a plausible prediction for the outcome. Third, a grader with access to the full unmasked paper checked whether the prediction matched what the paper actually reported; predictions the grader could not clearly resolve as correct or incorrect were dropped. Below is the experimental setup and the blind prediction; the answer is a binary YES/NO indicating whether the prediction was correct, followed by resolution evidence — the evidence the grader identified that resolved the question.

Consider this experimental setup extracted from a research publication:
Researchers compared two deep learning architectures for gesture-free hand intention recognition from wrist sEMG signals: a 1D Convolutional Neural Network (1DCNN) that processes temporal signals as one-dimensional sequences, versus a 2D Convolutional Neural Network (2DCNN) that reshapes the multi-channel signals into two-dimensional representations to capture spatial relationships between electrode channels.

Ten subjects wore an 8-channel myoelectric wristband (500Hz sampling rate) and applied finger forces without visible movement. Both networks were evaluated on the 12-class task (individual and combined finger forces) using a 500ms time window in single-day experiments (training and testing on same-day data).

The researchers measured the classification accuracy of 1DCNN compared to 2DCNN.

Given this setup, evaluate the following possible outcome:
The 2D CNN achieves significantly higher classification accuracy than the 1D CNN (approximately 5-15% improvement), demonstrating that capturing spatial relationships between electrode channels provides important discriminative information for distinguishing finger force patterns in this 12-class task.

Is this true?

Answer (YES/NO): NO